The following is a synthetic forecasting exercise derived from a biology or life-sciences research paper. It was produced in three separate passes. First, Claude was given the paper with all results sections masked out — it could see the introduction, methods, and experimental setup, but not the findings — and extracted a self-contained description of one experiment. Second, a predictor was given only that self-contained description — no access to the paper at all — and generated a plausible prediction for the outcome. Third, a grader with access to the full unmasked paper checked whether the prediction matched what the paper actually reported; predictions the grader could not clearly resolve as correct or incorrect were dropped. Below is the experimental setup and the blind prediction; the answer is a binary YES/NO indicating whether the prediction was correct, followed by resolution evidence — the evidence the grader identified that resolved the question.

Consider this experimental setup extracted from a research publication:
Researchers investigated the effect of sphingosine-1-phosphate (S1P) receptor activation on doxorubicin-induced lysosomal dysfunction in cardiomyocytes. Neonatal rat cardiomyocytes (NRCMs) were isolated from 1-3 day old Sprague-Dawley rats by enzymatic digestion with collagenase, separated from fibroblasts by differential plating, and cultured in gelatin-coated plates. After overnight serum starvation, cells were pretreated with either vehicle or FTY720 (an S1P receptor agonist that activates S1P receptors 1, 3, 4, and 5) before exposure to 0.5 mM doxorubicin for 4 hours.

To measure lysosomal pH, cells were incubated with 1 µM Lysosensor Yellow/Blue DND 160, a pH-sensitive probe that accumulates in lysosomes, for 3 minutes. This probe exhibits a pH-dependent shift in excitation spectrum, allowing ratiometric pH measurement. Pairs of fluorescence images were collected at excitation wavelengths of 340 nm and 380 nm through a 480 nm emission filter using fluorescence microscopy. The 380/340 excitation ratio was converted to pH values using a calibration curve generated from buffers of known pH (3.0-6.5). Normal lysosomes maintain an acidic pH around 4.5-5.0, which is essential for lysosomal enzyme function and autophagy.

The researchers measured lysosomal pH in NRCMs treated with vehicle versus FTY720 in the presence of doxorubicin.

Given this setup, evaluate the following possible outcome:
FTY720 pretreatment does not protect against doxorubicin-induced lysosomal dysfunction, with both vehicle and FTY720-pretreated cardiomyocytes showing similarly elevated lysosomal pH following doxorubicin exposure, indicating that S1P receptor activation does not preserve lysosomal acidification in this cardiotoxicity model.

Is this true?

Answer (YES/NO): NO